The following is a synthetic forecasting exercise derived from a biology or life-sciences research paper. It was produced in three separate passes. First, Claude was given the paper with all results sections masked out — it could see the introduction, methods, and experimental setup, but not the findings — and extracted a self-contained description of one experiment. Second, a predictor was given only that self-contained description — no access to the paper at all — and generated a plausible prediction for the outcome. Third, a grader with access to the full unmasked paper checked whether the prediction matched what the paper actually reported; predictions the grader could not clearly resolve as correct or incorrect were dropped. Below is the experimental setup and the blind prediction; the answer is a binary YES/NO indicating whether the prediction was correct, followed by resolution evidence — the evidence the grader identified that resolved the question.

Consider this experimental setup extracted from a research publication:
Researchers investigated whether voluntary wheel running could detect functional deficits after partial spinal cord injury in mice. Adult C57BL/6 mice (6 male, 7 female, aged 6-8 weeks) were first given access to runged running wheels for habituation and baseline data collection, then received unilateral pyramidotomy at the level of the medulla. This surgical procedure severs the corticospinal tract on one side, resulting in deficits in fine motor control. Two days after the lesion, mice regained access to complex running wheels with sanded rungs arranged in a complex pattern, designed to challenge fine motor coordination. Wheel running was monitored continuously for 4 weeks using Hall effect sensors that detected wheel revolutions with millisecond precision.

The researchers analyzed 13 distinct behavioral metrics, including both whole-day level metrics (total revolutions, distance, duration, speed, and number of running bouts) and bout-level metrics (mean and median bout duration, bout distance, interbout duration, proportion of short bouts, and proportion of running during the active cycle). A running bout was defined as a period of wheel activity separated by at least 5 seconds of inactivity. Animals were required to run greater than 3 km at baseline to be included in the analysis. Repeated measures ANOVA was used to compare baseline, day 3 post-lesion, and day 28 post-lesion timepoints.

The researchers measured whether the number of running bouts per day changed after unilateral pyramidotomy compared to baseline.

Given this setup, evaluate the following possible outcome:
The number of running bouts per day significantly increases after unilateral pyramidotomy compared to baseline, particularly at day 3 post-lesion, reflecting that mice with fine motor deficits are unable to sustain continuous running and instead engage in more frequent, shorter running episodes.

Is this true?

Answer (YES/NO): NO